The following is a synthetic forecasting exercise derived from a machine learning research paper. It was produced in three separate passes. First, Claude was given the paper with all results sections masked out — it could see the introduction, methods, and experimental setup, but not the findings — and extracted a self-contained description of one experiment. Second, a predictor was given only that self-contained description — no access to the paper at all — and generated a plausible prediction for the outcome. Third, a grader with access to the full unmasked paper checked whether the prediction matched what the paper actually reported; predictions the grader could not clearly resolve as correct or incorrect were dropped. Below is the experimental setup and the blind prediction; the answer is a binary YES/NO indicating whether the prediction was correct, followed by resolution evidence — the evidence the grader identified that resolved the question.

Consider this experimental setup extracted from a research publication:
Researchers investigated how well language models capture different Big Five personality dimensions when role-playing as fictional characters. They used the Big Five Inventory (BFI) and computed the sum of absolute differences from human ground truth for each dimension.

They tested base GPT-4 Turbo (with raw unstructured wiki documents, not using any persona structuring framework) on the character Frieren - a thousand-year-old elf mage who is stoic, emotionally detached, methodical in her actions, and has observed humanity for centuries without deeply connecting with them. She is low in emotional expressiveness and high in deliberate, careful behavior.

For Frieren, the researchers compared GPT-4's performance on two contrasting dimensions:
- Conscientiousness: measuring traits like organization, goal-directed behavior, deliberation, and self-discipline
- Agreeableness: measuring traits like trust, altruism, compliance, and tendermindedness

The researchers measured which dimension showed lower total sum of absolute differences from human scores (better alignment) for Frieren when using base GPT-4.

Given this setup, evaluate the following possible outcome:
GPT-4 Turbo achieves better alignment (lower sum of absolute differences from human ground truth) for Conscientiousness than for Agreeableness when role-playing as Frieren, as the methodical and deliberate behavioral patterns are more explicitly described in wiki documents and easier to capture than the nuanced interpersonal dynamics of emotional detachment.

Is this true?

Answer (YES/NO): NO